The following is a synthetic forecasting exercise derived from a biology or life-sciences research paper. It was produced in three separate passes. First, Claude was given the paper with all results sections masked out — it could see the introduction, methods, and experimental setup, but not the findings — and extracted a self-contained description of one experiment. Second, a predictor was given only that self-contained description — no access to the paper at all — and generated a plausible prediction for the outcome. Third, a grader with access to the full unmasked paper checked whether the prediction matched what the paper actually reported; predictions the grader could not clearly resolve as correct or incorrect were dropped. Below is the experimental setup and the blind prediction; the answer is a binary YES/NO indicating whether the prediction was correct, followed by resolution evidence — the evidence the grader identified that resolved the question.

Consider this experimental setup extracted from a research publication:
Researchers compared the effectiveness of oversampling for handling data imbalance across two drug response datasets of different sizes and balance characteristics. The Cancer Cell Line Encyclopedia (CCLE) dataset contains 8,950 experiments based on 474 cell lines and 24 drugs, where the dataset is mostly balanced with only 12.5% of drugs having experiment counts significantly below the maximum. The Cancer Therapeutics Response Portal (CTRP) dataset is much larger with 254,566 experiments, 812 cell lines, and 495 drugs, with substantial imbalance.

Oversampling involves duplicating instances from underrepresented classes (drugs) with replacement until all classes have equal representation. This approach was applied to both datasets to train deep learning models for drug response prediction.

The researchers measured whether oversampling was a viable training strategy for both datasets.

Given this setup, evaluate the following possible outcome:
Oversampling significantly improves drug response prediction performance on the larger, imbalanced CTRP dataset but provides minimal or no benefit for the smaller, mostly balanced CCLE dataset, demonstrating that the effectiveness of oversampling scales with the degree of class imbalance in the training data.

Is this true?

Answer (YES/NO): NO